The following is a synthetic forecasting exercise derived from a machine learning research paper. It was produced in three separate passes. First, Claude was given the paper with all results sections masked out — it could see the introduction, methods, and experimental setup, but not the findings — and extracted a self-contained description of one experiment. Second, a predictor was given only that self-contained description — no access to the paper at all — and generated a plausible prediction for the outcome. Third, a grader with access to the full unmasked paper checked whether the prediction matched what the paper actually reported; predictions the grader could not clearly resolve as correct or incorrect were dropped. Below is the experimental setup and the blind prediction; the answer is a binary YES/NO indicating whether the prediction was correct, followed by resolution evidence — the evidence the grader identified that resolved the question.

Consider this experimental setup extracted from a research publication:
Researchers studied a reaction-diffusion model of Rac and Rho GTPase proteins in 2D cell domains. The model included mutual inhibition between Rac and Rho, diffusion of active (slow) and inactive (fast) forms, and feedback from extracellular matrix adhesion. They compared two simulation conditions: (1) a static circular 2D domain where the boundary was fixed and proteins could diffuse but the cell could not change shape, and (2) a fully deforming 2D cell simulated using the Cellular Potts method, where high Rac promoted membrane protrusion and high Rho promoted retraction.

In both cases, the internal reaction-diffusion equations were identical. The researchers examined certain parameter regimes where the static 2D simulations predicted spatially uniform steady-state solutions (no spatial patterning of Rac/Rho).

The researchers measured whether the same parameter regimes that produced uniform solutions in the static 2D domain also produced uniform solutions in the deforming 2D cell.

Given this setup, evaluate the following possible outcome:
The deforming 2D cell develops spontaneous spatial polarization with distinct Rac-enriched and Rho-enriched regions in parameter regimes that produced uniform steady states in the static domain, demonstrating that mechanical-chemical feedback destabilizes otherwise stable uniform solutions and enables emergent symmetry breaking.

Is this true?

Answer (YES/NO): YES